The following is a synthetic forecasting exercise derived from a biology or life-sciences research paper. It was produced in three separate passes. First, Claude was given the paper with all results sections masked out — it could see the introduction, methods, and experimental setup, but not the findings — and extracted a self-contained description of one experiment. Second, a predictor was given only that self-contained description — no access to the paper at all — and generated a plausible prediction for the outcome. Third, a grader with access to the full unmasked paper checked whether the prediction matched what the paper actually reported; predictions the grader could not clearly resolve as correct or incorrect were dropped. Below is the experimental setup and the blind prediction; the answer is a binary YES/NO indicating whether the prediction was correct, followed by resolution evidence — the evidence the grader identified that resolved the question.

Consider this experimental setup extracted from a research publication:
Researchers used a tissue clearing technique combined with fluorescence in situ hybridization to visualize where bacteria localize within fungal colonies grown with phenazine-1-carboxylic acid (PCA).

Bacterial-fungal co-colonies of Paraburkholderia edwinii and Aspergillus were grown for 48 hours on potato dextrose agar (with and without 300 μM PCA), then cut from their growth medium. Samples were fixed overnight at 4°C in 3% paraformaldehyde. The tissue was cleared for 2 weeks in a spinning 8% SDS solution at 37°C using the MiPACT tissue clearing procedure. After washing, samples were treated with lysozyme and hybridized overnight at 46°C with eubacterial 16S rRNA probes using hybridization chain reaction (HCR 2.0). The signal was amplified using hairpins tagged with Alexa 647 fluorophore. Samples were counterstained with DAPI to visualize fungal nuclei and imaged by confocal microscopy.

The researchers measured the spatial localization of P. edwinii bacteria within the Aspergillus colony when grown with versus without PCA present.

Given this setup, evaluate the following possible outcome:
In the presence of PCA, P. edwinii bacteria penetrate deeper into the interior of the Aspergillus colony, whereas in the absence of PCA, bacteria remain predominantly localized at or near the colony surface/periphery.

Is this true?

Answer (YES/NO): NO